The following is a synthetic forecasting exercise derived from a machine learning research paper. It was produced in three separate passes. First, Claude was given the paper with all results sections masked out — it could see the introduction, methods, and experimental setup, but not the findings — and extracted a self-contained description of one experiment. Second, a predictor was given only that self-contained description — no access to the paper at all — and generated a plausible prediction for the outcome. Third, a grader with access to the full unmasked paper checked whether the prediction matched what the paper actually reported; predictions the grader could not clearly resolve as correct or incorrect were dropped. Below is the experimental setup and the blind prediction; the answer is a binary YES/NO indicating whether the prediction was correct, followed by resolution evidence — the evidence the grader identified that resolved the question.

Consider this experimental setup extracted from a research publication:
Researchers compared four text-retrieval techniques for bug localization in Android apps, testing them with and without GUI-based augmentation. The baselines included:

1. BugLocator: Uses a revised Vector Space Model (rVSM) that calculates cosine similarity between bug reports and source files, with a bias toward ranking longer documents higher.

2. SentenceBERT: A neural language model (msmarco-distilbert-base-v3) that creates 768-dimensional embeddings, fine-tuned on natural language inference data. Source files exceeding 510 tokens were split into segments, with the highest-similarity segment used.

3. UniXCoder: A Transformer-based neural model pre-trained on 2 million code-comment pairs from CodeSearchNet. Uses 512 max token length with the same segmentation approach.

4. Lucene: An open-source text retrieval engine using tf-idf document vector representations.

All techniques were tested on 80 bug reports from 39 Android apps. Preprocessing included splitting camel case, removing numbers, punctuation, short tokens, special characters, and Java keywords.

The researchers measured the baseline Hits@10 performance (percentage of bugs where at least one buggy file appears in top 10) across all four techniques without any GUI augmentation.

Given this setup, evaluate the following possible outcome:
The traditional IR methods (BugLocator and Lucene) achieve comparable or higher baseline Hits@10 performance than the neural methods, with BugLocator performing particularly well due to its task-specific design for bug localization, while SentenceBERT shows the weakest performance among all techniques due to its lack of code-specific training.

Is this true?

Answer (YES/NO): NO